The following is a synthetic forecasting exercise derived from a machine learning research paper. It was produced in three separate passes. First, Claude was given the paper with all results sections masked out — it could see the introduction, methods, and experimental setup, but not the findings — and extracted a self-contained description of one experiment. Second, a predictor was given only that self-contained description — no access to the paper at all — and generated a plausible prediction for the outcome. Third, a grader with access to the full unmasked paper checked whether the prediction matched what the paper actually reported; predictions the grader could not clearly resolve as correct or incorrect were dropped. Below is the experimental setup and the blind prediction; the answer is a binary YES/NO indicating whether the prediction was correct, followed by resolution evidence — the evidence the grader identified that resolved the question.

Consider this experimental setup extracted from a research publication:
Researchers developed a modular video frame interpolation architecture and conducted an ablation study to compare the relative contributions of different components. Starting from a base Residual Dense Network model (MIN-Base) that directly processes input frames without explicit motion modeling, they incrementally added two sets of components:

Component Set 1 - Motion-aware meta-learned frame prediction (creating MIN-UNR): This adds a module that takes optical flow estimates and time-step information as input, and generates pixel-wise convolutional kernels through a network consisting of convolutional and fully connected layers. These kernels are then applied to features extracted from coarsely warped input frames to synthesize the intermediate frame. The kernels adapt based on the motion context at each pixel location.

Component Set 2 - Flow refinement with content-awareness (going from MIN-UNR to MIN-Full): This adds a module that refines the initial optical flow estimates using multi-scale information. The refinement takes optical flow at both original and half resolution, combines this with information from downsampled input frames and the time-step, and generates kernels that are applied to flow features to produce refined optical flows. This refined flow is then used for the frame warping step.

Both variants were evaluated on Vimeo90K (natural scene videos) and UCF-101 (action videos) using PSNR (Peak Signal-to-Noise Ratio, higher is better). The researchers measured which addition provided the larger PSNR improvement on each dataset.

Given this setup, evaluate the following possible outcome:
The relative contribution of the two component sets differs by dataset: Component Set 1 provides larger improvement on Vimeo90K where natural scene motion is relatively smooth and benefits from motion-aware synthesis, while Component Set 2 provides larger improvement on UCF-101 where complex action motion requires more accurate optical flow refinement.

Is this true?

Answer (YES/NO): NO